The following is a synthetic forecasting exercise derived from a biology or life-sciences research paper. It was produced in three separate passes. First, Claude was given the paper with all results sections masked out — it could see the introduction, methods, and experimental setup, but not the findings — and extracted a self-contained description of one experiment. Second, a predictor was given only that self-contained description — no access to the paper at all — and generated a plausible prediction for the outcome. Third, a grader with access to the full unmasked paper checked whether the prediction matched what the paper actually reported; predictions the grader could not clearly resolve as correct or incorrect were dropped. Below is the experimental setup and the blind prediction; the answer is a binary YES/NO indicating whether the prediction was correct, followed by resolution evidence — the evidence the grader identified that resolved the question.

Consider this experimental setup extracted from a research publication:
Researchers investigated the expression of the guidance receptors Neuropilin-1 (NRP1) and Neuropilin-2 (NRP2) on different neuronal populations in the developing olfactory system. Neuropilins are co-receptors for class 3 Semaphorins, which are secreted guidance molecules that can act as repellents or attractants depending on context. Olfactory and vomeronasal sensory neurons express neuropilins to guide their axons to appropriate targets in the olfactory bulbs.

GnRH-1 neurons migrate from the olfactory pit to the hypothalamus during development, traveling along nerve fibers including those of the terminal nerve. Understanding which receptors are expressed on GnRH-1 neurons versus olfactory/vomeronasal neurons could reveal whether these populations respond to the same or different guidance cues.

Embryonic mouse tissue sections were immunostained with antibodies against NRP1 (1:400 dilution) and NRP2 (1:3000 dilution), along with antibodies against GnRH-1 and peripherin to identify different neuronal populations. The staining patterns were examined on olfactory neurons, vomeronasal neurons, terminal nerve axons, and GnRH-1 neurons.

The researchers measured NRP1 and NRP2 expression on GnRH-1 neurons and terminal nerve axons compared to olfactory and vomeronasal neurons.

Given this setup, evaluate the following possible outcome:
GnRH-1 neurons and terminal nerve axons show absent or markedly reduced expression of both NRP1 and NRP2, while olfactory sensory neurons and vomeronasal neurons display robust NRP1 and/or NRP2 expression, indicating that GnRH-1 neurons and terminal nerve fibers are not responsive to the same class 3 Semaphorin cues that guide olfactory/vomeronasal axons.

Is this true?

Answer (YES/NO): NO